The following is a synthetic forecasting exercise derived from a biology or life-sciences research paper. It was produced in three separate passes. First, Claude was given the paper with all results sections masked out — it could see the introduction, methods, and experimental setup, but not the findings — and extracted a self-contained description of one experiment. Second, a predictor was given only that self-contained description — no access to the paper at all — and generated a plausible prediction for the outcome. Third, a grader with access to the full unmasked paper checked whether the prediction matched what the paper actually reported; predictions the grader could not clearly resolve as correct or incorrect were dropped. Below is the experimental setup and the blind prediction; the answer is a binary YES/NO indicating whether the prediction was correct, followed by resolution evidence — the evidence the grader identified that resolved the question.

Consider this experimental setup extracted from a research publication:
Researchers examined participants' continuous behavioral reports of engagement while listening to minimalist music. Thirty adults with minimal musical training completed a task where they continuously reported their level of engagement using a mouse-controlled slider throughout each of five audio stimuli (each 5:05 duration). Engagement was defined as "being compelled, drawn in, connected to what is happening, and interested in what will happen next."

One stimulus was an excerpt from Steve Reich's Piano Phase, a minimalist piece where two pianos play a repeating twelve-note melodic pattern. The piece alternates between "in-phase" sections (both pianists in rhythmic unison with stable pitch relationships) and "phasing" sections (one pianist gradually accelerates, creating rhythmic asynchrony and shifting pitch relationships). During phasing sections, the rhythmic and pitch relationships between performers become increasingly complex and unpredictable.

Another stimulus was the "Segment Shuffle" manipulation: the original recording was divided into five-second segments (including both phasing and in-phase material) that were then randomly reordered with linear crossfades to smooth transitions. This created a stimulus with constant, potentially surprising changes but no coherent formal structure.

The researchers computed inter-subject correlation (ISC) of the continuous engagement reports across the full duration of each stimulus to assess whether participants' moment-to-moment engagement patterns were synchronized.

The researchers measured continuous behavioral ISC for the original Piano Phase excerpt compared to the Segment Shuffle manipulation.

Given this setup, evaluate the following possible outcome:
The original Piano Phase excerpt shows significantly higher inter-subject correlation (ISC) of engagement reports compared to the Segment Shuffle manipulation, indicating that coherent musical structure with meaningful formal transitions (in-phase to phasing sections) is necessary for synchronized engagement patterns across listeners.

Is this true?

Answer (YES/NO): NO